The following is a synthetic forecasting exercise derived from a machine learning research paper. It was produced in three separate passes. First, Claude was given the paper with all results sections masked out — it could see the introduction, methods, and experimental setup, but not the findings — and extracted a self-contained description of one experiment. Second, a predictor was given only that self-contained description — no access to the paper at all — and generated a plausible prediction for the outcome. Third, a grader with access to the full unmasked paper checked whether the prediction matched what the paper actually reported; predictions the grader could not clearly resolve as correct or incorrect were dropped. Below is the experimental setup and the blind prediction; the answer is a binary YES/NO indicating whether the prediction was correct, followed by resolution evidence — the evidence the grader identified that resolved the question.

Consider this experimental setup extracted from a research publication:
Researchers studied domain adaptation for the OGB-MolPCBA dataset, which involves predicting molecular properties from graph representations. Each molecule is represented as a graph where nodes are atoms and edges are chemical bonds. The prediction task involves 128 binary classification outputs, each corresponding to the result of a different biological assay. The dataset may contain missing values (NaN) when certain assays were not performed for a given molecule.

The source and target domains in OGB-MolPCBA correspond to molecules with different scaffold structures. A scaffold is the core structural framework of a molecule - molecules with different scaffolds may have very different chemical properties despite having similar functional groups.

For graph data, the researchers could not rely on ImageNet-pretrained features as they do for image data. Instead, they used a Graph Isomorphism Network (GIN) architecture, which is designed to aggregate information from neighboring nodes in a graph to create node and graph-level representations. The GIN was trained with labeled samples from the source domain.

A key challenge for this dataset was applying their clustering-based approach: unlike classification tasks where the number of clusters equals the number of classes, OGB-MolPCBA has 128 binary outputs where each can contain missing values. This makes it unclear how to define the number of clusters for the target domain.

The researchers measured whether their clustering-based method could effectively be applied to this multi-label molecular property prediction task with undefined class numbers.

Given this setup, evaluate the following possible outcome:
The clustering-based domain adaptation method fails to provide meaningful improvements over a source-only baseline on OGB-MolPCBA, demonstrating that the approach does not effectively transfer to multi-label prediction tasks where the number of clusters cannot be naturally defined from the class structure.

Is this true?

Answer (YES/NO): YES